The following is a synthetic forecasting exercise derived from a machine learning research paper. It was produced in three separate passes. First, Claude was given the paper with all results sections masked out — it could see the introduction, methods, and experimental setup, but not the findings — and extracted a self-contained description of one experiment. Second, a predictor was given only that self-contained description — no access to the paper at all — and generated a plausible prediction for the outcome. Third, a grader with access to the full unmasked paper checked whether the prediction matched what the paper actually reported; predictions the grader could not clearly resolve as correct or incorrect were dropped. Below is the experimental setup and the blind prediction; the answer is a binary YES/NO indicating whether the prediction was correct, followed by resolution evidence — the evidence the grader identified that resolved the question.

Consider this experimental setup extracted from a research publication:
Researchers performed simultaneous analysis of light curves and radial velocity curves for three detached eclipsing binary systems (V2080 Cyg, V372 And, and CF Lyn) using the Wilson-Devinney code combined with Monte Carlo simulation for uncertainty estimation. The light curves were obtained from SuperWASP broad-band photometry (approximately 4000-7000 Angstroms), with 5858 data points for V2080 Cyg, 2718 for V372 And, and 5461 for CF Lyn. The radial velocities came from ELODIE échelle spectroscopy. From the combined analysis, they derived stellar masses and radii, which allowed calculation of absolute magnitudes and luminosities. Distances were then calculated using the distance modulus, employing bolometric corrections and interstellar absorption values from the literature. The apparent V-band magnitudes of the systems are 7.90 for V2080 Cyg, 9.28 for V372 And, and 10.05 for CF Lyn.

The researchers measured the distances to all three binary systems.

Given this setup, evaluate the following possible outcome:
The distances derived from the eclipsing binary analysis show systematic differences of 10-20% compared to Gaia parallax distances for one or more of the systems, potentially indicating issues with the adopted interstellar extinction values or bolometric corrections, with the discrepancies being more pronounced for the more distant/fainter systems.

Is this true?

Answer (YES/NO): NO